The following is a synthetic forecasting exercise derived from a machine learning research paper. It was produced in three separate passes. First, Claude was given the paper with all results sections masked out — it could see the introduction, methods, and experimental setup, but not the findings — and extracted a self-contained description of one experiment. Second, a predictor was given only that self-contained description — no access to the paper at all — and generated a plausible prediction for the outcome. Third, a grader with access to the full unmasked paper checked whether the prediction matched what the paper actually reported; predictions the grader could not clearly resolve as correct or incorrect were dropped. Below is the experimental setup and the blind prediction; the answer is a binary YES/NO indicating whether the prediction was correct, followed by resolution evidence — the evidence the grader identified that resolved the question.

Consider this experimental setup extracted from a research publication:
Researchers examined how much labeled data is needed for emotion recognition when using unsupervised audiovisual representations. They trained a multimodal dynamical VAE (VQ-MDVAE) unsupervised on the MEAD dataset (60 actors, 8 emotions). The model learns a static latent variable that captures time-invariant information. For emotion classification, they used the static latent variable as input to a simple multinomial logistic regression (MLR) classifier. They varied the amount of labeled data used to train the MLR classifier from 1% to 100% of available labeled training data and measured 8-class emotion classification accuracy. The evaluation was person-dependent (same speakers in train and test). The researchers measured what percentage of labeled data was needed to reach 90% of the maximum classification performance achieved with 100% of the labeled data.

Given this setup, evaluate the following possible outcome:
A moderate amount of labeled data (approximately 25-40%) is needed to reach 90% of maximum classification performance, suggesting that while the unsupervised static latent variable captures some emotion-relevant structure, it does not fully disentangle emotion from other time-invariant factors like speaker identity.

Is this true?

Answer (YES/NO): NO